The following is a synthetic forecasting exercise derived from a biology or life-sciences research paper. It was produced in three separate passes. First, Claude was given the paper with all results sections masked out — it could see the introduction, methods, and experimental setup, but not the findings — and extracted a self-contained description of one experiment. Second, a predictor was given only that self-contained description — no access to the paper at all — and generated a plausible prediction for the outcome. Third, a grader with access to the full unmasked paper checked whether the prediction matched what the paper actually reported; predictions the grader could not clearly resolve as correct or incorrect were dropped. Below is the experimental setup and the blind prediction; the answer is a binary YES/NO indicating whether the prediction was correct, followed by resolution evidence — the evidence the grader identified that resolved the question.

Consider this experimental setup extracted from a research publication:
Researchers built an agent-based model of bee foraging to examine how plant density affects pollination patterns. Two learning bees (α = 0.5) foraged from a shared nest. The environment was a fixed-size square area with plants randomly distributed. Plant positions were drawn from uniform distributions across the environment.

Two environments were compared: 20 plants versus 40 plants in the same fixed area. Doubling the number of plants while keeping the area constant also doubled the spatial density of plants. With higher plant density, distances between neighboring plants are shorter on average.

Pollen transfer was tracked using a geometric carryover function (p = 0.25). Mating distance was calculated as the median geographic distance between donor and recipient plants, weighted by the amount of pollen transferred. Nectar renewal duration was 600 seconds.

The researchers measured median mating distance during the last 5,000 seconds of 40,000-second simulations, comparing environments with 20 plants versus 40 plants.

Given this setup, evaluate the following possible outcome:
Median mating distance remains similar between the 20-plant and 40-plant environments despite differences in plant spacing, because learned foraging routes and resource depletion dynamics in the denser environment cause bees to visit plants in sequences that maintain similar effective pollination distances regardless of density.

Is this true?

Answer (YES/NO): NO